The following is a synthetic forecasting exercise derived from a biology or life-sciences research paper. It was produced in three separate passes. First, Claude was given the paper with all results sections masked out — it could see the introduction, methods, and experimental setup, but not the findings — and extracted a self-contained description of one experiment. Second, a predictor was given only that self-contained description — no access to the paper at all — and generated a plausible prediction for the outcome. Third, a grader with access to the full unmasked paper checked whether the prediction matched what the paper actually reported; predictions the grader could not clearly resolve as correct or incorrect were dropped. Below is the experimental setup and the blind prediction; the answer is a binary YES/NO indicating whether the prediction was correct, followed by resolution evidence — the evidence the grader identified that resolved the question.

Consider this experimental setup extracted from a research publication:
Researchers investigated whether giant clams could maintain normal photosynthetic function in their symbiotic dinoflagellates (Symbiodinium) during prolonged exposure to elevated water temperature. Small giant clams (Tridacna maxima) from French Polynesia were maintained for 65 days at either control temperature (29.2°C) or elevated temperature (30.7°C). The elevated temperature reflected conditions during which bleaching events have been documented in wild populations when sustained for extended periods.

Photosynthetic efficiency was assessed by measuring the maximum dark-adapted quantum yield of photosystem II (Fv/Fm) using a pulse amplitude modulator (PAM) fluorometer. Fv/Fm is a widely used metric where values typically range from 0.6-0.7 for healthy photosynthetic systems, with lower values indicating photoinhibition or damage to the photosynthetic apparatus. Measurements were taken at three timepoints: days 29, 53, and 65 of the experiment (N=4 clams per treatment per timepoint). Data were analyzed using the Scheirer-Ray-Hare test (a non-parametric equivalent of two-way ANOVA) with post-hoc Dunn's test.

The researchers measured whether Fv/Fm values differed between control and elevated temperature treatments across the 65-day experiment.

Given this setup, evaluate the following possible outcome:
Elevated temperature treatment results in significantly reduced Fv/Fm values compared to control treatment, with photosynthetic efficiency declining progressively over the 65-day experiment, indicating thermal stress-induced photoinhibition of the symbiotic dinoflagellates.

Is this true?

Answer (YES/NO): NO